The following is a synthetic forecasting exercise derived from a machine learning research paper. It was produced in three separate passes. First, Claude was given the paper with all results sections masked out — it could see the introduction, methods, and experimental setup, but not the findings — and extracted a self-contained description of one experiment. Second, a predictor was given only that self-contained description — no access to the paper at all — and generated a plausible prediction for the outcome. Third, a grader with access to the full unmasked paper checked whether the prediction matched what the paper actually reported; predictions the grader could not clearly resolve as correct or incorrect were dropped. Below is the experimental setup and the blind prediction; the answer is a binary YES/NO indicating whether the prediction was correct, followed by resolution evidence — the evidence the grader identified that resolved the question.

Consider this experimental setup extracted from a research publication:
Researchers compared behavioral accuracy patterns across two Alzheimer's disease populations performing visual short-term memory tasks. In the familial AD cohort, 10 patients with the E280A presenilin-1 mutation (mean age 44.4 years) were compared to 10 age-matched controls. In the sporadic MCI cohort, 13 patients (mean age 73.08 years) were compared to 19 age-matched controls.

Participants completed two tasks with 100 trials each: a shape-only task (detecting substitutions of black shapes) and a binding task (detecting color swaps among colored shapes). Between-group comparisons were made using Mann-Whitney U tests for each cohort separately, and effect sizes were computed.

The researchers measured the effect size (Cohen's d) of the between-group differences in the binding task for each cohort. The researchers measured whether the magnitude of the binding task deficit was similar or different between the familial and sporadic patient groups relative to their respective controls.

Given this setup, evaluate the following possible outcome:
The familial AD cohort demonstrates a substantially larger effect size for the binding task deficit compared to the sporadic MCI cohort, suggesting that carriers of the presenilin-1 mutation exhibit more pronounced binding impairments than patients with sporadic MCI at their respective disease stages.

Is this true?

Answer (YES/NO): NO